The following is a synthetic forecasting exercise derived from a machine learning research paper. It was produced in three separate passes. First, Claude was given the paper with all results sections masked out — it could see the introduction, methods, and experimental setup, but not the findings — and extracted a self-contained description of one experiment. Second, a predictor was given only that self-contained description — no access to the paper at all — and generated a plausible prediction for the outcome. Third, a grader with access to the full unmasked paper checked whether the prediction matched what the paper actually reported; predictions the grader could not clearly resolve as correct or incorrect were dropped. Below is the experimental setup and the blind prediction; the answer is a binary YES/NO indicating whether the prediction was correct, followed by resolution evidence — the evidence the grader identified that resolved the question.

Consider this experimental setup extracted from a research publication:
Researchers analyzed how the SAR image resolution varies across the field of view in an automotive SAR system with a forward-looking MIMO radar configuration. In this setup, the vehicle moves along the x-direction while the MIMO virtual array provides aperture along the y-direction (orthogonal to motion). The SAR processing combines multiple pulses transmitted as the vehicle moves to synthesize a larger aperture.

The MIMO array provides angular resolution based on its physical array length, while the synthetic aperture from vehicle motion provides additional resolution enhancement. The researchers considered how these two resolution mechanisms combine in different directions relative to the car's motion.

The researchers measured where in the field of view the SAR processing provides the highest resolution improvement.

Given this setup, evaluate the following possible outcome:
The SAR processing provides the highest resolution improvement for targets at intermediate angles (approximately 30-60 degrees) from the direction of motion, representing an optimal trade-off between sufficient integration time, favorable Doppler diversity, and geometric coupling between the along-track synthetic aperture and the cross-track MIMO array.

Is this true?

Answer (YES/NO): NO